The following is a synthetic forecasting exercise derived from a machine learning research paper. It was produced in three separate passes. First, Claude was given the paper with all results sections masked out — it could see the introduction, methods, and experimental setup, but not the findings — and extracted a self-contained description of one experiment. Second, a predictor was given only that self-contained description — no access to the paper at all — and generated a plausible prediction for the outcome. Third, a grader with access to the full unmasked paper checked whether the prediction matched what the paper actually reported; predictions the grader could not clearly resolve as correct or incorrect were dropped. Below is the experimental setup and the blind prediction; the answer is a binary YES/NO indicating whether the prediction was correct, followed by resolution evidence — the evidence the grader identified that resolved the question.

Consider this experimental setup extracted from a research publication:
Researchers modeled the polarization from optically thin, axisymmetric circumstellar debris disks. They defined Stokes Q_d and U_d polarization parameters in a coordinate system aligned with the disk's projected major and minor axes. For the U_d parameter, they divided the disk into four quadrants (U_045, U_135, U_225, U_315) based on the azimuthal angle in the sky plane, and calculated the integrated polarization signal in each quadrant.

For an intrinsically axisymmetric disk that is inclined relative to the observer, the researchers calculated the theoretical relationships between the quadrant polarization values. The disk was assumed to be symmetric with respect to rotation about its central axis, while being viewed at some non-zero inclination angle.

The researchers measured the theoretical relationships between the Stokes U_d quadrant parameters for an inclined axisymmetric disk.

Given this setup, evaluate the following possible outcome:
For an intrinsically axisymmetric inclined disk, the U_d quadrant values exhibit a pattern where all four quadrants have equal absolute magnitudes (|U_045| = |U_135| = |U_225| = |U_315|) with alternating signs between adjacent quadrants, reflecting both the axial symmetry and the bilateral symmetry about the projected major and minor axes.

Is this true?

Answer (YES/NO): NO